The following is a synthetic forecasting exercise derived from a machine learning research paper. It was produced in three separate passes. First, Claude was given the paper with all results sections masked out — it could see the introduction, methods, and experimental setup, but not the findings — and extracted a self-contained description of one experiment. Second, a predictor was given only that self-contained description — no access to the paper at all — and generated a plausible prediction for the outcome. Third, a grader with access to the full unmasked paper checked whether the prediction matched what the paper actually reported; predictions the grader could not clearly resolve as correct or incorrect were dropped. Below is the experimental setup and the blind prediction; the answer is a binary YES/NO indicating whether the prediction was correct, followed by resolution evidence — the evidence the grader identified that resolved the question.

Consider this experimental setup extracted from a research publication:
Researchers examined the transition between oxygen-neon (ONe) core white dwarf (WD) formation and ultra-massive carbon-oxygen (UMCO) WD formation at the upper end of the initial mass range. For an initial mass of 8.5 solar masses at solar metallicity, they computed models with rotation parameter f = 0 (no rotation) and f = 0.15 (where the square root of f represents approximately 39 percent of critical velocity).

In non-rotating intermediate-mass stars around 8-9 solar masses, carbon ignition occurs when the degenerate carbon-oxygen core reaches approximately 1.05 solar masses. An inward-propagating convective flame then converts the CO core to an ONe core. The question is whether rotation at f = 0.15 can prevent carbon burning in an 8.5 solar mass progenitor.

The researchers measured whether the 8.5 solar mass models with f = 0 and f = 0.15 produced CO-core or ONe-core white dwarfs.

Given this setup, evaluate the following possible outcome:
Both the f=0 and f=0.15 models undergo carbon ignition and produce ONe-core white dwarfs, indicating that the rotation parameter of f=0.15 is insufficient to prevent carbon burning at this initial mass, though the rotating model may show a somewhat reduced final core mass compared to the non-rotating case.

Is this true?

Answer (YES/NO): NO